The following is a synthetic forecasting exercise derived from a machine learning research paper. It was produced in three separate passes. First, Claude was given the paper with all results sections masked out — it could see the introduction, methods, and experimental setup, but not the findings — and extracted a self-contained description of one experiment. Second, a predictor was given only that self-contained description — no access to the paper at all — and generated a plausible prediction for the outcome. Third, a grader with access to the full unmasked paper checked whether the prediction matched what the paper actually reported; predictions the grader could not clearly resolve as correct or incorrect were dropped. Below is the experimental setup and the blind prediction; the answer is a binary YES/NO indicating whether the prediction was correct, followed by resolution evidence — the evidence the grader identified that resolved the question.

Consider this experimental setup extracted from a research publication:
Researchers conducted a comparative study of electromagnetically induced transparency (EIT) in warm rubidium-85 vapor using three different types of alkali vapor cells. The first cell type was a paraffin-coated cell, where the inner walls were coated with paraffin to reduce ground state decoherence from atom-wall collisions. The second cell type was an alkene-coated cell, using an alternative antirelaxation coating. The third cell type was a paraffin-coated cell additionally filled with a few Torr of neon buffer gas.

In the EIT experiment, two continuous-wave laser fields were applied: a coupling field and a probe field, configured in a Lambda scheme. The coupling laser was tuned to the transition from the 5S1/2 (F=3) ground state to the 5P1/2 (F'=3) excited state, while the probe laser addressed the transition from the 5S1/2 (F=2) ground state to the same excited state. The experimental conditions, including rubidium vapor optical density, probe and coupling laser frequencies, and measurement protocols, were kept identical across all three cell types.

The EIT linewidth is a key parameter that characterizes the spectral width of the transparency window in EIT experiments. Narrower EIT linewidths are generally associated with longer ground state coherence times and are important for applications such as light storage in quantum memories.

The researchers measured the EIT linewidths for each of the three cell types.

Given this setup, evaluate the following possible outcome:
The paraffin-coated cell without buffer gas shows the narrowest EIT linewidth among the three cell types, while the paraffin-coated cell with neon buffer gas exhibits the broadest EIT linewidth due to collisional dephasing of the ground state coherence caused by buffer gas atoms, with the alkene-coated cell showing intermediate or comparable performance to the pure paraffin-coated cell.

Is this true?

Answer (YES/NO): NO